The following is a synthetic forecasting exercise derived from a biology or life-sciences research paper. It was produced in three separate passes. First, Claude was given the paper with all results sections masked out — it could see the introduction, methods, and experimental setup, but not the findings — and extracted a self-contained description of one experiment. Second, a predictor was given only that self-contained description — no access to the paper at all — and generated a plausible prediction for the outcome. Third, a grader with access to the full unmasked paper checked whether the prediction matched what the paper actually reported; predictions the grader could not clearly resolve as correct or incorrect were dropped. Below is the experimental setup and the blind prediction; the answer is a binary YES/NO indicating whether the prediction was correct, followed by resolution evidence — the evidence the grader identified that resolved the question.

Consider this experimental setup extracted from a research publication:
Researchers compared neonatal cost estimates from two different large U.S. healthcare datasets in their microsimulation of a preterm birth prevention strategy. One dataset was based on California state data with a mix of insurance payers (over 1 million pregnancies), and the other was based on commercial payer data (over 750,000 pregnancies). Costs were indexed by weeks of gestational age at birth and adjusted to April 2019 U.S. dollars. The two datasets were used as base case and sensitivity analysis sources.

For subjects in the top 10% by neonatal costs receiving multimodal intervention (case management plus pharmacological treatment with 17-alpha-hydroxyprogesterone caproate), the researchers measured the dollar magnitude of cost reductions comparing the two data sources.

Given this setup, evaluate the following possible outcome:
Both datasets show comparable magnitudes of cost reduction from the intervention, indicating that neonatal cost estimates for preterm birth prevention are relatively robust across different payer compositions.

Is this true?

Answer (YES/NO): NO